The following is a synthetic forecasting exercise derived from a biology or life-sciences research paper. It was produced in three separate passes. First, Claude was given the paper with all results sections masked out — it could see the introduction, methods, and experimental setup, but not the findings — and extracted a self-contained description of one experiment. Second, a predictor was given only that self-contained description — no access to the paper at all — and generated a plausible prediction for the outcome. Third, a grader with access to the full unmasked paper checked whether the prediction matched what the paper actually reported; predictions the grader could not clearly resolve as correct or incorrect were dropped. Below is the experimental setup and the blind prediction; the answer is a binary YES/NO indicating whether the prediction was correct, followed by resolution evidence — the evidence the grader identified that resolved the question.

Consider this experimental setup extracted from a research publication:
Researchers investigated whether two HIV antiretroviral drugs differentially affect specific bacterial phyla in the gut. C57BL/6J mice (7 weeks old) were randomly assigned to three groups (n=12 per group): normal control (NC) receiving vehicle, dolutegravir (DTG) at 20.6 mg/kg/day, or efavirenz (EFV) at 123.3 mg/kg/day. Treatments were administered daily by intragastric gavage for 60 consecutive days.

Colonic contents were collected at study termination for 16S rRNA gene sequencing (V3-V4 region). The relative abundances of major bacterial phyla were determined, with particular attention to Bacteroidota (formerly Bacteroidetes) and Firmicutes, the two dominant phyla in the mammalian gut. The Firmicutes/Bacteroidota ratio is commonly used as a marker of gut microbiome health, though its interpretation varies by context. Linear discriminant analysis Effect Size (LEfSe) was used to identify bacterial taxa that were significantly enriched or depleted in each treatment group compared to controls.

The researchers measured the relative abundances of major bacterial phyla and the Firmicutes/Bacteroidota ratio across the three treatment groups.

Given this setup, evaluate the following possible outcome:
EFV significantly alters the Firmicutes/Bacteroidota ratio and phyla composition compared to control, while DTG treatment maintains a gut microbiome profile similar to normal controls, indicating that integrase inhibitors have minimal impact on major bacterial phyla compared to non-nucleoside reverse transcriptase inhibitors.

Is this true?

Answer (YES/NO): NO